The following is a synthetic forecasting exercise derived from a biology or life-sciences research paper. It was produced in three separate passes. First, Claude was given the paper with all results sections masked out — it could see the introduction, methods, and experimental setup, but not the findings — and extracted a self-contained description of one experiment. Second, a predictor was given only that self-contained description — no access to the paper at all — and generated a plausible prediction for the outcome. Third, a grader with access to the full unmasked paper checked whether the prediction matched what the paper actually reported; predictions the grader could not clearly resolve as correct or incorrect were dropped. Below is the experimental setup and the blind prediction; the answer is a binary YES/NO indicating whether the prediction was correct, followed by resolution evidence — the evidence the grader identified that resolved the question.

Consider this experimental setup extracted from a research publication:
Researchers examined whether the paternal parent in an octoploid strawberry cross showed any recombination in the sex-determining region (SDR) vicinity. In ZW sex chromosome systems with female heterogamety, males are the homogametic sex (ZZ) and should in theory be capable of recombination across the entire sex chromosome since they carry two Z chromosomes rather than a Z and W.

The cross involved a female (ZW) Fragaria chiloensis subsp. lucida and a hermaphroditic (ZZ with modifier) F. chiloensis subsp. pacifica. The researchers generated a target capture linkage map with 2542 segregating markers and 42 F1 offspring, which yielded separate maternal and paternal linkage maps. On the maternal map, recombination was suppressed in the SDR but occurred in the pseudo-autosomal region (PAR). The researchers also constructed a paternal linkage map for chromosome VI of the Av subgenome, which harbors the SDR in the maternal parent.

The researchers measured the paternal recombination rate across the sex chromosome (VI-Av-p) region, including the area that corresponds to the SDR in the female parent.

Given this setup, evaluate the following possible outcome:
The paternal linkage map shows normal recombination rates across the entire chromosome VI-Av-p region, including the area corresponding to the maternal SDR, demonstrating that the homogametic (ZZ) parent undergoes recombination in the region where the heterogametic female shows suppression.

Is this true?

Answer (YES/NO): NO